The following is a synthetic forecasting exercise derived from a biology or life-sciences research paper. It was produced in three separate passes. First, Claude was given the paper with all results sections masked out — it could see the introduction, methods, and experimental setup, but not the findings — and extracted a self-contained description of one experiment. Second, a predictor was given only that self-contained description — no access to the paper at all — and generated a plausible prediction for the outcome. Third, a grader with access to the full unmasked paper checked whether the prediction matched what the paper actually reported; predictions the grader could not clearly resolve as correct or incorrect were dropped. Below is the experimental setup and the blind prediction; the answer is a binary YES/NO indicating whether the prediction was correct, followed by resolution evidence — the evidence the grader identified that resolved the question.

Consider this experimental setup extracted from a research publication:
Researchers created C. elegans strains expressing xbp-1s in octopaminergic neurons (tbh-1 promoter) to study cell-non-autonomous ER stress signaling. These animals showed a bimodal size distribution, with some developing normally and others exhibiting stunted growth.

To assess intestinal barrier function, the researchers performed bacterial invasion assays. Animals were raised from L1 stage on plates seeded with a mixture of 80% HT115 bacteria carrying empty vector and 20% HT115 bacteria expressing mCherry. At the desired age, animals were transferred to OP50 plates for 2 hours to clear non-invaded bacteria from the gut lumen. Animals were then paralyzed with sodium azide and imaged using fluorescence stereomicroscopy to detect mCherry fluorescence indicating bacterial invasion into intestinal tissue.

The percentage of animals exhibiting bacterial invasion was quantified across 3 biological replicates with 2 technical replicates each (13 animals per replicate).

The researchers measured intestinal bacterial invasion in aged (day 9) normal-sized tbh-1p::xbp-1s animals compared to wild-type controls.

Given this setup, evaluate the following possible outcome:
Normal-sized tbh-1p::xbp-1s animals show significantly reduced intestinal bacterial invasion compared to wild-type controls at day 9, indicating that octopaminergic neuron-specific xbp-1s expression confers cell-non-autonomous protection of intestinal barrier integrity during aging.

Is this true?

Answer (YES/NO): NO